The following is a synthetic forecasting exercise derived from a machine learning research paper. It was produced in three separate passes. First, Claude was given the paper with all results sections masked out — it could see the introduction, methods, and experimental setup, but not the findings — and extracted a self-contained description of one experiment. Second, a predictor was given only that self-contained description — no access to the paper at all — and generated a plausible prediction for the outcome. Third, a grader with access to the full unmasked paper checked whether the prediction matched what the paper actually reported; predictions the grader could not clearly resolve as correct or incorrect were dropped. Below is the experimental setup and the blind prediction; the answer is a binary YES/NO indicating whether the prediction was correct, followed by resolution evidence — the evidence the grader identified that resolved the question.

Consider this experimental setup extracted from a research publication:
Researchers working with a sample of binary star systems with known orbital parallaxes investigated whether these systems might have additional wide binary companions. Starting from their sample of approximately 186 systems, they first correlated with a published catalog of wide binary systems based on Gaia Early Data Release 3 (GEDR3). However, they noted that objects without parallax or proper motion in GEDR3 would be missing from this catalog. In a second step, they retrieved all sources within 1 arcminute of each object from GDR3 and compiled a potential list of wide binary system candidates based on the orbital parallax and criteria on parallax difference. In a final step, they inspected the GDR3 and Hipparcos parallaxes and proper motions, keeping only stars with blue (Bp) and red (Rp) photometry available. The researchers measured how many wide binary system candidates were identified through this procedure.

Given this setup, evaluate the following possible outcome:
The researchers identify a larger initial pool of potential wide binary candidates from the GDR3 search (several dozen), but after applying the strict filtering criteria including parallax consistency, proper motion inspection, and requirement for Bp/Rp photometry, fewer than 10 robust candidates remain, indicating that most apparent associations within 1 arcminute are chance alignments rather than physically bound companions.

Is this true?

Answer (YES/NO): NO